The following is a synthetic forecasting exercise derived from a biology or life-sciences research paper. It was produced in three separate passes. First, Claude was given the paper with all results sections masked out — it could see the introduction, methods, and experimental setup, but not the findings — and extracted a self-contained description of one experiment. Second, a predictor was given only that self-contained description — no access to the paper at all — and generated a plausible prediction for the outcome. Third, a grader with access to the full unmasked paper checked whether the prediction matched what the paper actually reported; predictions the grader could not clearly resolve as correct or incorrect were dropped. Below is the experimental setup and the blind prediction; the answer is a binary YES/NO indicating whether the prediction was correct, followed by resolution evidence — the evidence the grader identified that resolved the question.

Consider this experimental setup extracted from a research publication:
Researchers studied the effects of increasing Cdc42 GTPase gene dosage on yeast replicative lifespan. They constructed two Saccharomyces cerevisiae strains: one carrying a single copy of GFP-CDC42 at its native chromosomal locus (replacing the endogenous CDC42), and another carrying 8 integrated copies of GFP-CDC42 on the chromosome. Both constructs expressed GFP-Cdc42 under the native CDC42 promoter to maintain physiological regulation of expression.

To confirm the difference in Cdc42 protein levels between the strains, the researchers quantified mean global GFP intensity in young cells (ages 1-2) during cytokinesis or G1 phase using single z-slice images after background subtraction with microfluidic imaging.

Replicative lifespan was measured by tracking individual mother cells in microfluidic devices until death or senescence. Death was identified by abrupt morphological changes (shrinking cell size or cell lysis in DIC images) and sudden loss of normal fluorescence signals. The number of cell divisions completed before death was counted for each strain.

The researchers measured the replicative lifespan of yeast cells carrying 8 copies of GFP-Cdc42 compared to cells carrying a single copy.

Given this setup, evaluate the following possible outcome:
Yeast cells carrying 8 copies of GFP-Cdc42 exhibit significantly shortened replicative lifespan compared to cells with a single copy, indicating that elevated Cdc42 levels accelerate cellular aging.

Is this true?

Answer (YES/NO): YES